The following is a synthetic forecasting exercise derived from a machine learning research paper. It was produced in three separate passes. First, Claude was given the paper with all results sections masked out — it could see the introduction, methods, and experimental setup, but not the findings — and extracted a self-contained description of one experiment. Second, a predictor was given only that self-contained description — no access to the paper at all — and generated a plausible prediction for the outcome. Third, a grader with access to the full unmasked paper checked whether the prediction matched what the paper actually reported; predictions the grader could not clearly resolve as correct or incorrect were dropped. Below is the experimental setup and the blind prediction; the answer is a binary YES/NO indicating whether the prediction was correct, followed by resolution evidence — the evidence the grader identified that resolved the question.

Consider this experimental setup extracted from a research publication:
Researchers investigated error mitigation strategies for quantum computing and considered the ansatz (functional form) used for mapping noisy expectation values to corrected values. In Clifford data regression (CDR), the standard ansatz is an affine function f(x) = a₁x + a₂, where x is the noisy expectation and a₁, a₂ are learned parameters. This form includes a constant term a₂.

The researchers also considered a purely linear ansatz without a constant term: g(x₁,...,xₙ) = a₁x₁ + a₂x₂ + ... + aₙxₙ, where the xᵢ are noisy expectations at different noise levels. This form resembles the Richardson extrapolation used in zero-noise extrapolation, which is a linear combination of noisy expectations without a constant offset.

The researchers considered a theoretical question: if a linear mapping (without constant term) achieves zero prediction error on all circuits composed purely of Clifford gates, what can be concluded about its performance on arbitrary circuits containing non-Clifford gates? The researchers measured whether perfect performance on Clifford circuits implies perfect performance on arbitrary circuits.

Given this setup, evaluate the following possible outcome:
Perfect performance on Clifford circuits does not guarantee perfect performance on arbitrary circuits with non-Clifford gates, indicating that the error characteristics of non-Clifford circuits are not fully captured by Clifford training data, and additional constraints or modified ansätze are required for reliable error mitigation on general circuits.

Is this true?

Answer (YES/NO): NO